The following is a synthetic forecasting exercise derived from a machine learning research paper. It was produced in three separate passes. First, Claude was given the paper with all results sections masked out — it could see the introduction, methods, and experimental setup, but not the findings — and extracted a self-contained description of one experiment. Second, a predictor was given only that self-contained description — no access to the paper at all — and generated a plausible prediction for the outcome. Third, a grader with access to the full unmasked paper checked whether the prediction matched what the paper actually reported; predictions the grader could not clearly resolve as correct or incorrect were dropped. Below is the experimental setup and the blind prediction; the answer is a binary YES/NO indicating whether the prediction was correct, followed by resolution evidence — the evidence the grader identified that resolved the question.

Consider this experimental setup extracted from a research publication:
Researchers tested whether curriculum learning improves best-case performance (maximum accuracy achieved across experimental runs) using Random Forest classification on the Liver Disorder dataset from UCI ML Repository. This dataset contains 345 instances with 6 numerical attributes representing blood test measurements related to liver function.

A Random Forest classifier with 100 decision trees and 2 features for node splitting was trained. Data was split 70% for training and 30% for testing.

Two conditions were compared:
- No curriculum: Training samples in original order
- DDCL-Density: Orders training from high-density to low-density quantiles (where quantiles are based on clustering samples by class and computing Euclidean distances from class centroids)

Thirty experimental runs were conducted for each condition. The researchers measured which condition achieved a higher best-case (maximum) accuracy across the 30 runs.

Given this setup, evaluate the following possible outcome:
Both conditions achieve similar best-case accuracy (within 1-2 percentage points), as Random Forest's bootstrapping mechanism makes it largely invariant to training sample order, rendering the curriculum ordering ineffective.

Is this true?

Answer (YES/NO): YES